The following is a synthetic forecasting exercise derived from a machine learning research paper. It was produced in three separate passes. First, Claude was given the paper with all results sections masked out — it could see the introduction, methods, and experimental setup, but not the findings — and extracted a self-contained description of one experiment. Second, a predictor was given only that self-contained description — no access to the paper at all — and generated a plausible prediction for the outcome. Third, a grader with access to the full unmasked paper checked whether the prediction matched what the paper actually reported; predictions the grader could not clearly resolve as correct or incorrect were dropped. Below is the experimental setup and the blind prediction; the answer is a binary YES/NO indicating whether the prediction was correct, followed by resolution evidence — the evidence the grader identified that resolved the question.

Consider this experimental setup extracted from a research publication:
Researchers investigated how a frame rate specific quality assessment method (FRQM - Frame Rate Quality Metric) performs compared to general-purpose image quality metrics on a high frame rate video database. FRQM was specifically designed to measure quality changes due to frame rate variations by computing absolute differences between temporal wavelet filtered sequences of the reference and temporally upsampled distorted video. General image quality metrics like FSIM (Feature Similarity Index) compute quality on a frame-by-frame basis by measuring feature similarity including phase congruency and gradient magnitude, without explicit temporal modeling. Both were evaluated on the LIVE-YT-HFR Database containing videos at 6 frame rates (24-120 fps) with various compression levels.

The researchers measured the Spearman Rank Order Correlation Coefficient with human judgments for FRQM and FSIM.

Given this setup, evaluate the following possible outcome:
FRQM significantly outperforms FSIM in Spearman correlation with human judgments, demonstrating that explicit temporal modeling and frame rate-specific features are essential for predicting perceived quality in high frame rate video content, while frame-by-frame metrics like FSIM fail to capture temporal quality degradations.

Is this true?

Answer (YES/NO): NO